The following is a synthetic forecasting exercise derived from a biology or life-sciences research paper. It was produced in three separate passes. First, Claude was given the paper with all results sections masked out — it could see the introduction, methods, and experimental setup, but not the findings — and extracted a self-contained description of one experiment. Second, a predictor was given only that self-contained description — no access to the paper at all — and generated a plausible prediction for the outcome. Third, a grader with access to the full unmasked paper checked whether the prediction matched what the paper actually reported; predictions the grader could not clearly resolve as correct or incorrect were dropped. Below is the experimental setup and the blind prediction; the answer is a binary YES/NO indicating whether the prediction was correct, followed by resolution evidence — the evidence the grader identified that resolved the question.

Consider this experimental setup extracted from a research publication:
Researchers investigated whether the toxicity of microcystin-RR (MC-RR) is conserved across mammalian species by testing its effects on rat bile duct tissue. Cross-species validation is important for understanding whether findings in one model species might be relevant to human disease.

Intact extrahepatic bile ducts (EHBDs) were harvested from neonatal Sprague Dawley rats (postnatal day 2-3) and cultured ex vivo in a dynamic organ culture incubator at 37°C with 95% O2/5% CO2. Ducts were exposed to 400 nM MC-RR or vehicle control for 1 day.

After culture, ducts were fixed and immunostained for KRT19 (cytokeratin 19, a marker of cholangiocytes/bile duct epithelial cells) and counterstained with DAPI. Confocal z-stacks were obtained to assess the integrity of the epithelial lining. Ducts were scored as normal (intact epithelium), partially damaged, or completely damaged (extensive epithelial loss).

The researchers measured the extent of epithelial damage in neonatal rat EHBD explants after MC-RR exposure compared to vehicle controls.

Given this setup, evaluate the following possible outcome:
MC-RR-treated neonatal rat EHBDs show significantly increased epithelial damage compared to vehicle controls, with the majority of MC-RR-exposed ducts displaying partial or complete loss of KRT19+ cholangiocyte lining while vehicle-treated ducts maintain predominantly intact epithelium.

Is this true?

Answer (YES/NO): YES